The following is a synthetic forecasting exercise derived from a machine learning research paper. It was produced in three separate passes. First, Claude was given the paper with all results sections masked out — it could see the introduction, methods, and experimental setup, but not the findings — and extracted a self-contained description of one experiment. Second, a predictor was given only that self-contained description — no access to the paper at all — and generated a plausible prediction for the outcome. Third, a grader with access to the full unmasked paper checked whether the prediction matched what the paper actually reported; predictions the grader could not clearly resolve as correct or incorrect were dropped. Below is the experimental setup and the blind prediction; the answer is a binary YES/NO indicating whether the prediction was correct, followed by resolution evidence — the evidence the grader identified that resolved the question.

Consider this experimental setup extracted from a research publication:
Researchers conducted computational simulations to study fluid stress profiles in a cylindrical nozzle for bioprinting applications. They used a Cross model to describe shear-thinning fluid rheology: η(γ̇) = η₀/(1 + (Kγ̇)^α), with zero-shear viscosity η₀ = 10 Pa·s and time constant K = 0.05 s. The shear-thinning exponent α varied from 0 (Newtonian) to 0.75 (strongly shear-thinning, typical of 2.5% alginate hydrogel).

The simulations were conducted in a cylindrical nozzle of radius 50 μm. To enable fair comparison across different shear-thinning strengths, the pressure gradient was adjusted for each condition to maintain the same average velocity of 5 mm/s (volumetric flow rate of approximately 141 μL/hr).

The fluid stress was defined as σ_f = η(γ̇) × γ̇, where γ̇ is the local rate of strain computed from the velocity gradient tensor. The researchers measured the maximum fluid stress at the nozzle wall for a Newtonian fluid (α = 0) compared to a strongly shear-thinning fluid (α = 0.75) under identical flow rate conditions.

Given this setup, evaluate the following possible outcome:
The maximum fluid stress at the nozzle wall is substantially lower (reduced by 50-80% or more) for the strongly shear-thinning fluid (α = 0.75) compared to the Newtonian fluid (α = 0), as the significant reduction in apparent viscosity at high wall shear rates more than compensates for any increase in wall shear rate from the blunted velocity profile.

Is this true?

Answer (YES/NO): YES